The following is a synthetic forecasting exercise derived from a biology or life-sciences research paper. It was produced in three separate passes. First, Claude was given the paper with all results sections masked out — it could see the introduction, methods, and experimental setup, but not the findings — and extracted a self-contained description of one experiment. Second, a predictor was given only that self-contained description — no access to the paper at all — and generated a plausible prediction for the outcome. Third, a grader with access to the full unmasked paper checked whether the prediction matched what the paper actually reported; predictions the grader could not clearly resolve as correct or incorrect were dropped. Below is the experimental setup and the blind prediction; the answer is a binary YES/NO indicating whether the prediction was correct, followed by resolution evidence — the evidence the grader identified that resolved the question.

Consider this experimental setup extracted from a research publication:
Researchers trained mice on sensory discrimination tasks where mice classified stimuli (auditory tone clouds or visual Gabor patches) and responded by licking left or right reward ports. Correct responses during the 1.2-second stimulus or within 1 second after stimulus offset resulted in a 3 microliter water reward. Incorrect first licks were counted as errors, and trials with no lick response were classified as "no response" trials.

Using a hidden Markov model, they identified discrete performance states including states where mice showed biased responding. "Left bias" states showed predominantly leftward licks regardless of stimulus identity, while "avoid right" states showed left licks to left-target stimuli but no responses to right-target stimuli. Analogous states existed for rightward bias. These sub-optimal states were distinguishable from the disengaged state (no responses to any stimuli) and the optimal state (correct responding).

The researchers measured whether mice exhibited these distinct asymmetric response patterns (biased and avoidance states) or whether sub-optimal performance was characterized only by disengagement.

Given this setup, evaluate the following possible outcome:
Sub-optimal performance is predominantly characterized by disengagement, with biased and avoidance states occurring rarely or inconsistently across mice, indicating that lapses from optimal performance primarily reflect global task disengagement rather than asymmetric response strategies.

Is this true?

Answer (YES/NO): NO